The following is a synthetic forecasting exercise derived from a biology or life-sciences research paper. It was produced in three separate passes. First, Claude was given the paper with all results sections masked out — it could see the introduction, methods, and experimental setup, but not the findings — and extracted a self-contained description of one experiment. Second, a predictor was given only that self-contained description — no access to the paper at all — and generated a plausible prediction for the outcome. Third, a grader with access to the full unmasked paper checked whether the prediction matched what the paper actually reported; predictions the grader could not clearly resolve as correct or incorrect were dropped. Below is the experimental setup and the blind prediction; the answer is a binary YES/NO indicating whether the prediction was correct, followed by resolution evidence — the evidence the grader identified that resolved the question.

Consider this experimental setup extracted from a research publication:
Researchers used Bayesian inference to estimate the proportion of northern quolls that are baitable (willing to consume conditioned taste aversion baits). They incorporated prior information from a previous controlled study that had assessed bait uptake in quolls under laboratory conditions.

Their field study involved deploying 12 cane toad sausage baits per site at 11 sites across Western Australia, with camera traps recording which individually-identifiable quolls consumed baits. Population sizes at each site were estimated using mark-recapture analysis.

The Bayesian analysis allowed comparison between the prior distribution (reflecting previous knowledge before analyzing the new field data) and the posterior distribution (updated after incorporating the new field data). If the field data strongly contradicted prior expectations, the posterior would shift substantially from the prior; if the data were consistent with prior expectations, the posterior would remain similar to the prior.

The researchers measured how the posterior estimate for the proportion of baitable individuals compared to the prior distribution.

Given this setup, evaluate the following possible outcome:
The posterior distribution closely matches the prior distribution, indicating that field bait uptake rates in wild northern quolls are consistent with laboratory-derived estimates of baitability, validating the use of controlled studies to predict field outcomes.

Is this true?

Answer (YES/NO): YES